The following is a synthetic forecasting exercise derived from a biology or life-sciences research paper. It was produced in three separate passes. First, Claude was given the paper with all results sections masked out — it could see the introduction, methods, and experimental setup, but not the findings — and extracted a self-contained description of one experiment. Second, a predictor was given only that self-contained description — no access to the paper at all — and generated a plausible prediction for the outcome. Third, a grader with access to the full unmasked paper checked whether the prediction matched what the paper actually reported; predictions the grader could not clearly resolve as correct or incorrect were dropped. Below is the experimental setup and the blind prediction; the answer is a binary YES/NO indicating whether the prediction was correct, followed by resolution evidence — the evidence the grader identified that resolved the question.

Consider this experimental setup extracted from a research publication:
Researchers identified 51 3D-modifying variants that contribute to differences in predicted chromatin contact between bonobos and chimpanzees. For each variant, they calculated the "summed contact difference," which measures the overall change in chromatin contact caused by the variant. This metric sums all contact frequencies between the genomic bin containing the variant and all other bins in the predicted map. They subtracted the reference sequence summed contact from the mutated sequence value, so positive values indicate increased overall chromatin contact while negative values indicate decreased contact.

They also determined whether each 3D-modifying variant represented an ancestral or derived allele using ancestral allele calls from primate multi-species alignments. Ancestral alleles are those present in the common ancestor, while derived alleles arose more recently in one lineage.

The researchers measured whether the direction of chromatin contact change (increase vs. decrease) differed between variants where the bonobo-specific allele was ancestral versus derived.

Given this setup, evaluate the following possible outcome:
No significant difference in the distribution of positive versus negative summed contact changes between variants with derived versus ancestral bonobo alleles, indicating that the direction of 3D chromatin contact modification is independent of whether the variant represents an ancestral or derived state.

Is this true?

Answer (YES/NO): NO